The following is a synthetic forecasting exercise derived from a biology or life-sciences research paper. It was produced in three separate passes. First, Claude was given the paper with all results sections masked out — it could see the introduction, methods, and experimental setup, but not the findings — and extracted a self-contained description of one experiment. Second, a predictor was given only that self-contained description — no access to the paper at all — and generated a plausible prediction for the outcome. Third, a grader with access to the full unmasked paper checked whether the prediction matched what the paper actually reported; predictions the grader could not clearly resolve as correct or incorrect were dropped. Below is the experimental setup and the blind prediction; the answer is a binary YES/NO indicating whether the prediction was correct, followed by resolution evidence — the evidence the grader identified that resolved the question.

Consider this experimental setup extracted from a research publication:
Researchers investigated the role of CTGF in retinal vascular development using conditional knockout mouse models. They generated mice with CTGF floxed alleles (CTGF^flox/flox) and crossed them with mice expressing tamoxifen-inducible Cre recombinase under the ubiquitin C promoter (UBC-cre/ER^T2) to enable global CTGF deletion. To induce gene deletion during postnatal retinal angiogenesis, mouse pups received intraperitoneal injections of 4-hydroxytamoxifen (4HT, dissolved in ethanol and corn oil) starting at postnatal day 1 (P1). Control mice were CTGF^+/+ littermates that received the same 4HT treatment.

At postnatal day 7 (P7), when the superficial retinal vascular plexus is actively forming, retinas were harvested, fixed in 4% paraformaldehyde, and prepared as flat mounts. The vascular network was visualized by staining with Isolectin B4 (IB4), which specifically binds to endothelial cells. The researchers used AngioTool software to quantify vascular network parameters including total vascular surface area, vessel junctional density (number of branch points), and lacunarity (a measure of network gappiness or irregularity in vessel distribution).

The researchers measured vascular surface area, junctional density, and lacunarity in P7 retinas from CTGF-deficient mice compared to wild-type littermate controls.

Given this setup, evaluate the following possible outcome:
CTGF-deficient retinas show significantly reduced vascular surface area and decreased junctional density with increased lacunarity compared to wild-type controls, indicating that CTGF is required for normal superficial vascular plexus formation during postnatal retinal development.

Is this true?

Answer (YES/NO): YES